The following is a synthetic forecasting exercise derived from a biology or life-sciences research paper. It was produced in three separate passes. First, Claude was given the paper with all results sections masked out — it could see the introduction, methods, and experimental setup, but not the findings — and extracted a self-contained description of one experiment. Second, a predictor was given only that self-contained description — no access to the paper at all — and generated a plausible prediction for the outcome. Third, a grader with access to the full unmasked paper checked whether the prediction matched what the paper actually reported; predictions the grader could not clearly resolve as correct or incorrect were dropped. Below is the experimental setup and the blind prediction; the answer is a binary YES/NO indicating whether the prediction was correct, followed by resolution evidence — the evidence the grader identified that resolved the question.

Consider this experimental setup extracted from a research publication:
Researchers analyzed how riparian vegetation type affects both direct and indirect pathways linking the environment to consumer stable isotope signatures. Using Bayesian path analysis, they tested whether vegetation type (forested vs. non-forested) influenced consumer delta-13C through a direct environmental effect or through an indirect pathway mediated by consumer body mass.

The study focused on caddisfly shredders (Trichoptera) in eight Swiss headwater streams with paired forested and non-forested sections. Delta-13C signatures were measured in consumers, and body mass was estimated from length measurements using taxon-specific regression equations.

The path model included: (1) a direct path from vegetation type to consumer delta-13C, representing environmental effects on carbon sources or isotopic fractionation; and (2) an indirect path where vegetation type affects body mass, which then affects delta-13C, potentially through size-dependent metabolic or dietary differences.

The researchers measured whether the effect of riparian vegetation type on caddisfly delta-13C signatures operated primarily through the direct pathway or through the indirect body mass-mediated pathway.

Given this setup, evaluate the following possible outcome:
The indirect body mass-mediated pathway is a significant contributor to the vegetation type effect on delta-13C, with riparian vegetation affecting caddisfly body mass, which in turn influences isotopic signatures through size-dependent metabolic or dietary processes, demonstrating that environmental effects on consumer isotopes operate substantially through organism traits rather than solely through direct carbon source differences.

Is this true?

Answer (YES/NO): NO